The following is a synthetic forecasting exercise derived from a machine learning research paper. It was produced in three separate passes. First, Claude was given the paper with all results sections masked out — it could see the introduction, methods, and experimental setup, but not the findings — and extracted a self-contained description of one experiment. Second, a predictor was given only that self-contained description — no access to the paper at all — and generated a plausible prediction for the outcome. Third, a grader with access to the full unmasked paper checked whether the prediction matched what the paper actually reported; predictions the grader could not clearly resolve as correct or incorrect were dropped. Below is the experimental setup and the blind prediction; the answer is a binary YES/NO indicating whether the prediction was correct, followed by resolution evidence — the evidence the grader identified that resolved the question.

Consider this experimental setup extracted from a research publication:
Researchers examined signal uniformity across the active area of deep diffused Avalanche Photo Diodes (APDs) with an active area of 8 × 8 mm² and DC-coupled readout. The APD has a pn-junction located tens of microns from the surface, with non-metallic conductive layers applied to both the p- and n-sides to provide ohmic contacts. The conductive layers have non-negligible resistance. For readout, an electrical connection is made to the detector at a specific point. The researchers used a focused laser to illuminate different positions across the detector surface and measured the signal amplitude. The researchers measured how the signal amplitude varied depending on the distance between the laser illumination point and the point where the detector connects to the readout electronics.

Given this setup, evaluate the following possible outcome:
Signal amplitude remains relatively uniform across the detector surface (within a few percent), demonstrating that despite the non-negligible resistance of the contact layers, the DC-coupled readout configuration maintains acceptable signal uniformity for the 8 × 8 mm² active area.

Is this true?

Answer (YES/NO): NO